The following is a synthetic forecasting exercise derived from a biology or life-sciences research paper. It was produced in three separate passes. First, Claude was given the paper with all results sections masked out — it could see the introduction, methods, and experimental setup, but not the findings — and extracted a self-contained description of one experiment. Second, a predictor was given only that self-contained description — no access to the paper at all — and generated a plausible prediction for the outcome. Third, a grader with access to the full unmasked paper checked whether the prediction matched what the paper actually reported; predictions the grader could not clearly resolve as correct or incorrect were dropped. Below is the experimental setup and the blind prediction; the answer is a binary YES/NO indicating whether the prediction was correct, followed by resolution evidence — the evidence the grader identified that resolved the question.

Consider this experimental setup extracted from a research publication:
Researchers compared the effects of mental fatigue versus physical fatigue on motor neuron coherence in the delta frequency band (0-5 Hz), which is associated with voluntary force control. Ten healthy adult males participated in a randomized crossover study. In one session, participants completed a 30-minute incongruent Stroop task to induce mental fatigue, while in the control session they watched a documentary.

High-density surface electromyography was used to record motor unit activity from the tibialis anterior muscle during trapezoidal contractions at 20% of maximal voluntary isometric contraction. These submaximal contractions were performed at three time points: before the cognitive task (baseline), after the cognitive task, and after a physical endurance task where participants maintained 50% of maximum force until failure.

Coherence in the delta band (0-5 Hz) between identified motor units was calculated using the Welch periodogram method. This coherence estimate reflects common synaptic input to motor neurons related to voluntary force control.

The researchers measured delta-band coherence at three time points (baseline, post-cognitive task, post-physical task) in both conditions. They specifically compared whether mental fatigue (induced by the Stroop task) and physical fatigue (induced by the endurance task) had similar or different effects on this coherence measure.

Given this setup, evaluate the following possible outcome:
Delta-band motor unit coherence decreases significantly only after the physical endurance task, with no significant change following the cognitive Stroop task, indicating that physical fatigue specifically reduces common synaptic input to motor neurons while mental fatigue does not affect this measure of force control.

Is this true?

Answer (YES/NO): NO